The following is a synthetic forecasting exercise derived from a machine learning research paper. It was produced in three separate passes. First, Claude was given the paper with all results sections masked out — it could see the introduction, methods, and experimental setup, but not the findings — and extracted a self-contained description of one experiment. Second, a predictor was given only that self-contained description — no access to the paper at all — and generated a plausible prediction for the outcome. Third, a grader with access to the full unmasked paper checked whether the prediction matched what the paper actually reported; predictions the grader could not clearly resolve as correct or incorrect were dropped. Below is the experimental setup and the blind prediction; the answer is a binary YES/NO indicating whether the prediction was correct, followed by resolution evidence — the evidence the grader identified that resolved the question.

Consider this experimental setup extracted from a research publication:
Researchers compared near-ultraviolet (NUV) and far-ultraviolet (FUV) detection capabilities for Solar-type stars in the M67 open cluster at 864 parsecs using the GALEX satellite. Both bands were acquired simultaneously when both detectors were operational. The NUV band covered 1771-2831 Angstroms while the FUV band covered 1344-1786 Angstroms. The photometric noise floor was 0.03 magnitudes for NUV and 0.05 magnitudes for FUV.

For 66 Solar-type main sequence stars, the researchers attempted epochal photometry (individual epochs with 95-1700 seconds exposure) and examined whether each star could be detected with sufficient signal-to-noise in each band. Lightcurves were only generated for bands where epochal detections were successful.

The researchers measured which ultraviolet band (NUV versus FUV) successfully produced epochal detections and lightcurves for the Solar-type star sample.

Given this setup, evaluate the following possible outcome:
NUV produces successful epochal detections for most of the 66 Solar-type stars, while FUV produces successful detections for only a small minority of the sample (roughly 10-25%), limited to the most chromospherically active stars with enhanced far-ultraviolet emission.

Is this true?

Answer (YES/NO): NO